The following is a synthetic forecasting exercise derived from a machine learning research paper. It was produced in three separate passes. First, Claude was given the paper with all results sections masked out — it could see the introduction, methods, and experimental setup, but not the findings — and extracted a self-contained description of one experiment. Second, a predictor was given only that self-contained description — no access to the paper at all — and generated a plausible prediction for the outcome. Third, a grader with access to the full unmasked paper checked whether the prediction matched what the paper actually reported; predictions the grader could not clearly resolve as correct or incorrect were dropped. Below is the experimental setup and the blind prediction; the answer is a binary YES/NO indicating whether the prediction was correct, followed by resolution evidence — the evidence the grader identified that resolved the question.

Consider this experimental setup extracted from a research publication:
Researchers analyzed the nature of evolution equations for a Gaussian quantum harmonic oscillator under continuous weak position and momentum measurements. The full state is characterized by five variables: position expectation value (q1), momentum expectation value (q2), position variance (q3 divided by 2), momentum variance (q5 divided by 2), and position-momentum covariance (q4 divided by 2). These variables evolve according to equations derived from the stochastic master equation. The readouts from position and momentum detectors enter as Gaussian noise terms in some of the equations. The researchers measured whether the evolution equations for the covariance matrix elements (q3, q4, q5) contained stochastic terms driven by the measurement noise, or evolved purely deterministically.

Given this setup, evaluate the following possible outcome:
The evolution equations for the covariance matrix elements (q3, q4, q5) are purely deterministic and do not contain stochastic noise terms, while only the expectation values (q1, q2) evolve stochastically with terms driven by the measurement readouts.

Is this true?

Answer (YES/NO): YES